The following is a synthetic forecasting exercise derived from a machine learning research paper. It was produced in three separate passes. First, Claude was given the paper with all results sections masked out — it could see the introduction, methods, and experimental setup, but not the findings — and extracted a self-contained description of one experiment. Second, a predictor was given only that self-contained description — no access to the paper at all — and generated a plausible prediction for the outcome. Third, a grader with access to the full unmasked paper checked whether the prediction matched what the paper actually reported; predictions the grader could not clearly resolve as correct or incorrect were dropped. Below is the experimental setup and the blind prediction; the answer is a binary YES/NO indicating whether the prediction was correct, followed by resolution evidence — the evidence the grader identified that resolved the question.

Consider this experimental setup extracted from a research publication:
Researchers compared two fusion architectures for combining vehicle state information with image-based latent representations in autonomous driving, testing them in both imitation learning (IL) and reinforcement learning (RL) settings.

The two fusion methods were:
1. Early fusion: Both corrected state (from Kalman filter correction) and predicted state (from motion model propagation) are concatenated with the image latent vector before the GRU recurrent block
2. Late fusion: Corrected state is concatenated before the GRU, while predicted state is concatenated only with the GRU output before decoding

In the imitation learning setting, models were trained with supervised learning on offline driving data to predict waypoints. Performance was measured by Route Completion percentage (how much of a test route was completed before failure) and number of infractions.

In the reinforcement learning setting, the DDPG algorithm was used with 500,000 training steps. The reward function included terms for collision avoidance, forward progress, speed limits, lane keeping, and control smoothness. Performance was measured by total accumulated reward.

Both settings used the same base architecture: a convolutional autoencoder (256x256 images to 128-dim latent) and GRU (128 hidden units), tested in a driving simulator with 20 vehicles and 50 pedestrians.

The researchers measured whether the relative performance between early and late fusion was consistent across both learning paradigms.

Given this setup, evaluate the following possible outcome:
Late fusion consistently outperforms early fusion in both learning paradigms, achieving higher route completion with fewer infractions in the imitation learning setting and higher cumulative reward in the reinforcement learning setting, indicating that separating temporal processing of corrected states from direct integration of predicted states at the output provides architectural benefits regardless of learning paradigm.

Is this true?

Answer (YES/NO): NO